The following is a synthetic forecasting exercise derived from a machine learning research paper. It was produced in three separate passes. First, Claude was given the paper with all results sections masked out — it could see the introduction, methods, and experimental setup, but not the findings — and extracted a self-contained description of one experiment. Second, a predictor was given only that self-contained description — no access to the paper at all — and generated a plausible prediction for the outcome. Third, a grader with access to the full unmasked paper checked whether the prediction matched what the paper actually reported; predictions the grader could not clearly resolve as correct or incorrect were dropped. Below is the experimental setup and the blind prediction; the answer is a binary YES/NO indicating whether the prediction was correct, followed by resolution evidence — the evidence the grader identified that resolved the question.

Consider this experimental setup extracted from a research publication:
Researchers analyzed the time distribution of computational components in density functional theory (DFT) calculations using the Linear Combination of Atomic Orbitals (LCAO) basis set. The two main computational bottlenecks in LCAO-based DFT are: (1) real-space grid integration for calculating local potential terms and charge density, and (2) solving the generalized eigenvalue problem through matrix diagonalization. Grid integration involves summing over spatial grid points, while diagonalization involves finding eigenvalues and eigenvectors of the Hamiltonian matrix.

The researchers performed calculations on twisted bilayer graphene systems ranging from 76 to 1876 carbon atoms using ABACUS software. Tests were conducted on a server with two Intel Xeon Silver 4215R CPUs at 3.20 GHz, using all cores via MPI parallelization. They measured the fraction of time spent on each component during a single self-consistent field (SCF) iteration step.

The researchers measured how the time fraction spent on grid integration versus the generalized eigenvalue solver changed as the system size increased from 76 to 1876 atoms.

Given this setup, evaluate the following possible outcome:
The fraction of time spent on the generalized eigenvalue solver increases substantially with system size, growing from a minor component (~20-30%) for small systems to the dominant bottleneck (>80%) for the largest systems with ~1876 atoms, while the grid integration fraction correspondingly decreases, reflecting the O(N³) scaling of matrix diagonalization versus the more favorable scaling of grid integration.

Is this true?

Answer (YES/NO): NO